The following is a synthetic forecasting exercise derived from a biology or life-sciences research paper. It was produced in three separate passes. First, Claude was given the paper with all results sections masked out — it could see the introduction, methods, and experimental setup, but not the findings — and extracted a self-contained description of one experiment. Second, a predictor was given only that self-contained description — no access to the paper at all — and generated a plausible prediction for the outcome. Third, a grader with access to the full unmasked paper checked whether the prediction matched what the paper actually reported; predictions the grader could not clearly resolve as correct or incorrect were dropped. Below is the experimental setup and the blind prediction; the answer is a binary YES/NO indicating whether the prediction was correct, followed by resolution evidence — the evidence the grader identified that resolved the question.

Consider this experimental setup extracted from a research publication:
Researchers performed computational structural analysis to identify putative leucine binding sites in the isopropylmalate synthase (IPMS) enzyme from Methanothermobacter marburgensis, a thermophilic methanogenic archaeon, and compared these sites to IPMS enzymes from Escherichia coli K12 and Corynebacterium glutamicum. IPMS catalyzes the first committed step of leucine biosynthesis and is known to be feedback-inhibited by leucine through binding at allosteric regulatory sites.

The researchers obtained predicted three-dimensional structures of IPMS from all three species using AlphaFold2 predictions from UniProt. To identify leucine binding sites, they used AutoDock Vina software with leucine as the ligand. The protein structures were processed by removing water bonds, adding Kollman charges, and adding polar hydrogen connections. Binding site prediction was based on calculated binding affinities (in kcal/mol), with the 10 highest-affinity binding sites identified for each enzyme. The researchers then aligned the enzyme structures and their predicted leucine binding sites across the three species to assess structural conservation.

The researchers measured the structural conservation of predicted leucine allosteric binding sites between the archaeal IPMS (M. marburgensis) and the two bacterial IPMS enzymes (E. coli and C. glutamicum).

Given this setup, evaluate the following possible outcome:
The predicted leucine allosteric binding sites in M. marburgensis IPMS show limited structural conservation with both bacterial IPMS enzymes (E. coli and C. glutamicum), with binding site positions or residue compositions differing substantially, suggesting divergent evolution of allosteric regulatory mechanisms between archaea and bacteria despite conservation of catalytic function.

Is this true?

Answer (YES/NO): NO